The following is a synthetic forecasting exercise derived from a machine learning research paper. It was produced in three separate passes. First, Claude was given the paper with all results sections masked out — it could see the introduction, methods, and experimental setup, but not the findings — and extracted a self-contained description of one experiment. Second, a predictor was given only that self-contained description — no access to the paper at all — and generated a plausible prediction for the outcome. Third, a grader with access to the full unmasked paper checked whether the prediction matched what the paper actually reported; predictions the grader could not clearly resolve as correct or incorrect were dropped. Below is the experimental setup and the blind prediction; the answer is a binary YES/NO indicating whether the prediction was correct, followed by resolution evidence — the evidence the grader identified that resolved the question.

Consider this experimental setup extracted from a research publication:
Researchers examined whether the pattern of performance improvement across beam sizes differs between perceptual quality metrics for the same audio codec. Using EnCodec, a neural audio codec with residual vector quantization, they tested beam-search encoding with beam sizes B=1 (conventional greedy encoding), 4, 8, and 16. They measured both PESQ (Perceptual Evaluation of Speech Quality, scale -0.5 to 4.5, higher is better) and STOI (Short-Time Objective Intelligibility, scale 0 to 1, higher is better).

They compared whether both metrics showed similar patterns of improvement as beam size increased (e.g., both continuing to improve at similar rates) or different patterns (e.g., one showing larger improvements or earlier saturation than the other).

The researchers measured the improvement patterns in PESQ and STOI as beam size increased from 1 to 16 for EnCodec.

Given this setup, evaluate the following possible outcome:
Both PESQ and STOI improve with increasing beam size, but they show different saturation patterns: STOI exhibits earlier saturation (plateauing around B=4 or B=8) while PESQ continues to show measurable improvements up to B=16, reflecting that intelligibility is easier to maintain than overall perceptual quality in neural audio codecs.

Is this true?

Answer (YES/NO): YES